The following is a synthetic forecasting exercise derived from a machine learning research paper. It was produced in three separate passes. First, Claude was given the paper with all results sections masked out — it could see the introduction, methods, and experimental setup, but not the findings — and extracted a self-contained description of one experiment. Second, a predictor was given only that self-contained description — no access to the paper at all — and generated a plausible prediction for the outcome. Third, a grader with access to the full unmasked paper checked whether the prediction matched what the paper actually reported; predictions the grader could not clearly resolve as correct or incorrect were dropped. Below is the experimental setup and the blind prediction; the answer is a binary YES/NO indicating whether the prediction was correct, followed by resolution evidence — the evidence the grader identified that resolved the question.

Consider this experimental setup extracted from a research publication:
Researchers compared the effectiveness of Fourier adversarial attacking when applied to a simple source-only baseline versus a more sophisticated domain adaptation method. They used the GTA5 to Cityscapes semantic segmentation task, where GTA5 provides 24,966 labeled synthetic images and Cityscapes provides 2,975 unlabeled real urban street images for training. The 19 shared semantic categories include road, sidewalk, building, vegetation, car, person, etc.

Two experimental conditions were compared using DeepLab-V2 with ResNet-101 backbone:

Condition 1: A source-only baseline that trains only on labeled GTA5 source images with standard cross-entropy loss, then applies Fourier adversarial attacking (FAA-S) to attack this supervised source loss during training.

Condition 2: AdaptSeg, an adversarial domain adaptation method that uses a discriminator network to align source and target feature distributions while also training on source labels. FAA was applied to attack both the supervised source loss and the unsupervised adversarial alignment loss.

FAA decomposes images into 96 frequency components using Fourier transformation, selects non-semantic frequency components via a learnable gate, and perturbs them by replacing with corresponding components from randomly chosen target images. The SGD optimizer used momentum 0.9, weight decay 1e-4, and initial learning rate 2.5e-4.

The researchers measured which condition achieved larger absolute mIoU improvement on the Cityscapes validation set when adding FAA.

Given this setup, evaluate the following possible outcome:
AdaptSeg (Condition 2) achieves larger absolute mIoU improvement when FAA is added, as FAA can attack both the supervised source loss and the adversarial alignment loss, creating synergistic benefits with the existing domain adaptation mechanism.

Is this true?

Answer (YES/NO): NO